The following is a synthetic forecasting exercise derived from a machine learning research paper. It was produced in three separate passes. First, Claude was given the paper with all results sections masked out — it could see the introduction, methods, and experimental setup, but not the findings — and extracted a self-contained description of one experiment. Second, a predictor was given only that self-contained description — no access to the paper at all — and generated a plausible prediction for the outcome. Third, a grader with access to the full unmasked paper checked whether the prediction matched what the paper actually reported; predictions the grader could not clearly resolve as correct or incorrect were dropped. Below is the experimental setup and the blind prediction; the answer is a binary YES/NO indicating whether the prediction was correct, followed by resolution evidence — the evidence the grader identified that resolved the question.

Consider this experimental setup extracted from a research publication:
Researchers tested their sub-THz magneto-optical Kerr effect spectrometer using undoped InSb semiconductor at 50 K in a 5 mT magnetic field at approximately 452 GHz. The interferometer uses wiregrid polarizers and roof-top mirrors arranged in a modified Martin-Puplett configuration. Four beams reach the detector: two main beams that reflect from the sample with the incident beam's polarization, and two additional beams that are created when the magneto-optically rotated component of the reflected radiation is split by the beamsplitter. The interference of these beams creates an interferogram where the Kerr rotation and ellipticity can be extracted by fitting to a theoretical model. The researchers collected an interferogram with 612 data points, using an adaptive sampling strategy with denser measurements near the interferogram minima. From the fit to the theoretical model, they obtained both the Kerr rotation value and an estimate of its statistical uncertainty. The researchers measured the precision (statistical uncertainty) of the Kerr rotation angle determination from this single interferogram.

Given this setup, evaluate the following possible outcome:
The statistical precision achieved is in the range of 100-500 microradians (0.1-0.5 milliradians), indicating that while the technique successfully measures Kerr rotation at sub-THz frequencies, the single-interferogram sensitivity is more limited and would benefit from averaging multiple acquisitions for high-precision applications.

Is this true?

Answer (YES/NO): NO